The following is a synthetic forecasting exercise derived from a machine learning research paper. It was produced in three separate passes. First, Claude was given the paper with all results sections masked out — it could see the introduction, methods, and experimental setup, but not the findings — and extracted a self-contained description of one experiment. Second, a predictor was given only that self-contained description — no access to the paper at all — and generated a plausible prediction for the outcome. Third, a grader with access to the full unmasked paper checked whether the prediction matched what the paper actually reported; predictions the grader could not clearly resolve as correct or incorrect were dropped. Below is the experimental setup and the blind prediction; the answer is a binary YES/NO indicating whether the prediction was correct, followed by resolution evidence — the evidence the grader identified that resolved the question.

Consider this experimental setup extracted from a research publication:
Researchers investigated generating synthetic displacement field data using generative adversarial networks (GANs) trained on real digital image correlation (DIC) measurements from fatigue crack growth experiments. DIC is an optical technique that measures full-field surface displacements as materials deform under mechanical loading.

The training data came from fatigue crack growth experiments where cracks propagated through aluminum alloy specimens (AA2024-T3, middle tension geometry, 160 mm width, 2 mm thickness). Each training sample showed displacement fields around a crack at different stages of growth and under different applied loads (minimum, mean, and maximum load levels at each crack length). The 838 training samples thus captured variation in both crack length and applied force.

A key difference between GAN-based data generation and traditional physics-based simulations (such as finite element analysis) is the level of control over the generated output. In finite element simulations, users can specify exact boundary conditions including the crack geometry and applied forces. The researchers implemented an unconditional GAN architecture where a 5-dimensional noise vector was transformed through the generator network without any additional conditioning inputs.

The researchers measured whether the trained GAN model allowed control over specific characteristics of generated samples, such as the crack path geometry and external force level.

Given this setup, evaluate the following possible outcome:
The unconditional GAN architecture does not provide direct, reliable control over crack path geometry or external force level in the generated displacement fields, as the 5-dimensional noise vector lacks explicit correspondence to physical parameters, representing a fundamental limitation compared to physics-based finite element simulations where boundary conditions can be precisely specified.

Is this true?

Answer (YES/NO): YES